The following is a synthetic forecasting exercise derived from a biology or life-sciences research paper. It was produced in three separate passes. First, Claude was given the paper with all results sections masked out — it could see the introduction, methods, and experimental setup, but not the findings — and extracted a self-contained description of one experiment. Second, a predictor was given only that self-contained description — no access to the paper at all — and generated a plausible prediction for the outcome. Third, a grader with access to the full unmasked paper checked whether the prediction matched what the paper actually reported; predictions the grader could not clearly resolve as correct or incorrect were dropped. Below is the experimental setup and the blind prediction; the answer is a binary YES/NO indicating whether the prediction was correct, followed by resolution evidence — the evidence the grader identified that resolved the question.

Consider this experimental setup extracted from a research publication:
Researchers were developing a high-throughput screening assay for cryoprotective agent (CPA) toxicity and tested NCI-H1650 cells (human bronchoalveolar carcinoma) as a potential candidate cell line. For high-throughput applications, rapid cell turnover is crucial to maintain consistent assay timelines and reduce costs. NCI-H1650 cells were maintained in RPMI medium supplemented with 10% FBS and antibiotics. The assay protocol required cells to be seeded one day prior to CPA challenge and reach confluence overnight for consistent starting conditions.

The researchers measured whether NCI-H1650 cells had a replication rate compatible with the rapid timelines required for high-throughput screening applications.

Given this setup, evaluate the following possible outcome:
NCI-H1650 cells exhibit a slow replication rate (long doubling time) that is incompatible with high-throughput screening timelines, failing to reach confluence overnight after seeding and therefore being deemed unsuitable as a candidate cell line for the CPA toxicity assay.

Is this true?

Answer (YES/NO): YES